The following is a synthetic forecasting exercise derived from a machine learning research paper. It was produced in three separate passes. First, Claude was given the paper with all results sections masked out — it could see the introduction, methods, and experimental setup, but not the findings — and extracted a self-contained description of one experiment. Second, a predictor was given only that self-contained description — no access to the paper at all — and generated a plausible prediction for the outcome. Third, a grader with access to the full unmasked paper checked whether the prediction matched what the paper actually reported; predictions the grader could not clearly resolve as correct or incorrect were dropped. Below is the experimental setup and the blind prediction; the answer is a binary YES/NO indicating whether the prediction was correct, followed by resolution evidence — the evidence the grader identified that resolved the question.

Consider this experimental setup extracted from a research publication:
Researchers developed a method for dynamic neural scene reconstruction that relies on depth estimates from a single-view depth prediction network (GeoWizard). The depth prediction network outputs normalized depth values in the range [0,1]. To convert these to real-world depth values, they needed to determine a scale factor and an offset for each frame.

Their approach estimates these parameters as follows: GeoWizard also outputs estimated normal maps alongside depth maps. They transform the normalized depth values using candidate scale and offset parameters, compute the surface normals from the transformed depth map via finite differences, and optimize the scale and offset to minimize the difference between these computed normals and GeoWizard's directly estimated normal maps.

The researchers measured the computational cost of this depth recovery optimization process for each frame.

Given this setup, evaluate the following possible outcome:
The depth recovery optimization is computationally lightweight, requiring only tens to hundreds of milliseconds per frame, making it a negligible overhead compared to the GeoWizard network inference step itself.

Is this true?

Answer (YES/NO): NO